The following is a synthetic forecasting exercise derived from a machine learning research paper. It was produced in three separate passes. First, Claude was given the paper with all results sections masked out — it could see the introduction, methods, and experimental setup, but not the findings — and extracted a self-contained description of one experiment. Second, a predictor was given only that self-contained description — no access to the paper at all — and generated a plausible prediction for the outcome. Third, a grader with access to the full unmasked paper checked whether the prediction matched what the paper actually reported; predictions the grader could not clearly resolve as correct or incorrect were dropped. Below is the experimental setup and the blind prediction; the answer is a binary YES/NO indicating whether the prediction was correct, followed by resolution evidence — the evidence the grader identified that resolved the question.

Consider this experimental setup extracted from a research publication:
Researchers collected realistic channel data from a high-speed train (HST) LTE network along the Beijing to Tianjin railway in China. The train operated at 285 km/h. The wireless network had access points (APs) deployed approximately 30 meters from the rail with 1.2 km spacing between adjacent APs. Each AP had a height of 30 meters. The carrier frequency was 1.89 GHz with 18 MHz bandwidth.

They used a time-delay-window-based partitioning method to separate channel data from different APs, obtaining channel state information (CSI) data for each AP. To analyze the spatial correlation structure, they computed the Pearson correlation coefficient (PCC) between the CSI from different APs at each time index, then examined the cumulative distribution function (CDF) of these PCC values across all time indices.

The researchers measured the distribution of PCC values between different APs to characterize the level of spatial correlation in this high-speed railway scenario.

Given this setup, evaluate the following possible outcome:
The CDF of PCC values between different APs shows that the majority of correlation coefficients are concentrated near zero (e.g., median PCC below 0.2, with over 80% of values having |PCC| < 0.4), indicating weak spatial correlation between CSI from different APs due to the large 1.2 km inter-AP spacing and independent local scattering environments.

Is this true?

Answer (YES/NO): YES